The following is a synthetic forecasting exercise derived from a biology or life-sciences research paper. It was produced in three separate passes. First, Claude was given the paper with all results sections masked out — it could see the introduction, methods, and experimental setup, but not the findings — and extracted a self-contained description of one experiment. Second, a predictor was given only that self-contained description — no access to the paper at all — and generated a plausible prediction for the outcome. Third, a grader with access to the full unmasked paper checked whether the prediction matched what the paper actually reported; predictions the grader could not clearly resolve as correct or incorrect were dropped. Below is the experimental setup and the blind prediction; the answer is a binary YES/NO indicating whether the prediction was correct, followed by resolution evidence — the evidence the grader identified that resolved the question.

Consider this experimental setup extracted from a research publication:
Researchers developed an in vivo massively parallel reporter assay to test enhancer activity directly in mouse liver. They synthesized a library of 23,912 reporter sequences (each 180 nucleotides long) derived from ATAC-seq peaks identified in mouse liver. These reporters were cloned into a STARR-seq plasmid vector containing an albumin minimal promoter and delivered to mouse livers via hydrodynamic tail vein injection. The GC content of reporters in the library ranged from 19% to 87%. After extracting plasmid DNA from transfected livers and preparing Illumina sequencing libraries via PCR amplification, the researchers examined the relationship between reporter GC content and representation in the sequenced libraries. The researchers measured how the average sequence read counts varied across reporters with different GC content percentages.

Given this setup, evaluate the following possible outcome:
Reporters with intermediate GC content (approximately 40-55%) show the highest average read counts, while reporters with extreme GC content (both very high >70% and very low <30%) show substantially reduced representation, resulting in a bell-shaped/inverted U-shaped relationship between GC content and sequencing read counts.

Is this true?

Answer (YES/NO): NO